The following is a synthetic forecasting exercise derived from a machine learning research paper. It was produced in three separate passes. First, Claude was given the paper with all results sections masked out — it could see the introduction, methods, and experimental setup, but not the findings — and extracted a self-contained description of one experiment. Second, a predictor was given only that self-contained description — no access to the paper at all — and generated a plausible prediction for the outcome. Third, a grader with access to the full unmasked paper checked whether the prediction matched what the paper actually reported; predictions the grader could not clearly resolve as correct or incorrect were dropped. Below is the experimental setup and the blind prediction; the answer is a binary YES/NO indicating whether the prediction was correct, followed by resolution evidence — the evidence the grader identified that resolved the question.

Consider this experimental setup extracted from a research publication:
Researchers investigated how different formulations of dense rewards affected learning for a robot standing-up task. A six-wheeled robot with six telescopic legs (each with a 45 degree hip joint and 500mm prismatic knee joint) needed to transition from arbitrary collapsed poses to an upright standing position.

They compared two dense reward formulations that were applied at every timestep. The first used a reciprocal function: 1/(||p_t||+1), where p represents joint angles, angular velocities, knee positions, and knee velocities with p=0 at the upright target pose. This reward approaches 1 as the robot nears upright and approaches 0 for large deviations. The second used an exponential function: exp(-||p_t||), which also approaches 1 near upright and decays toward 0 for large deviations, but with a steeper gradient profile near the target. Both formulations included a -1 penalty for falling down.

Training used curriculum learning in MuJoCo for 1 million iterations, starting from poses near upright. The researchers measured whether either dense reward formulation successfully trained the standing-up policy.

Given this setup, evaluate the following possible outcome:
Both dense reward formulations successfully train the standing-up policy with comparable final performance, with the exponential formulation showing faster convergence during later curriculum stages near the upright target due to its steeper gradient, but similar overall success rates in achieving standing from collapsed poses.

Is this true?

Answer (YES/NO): NO